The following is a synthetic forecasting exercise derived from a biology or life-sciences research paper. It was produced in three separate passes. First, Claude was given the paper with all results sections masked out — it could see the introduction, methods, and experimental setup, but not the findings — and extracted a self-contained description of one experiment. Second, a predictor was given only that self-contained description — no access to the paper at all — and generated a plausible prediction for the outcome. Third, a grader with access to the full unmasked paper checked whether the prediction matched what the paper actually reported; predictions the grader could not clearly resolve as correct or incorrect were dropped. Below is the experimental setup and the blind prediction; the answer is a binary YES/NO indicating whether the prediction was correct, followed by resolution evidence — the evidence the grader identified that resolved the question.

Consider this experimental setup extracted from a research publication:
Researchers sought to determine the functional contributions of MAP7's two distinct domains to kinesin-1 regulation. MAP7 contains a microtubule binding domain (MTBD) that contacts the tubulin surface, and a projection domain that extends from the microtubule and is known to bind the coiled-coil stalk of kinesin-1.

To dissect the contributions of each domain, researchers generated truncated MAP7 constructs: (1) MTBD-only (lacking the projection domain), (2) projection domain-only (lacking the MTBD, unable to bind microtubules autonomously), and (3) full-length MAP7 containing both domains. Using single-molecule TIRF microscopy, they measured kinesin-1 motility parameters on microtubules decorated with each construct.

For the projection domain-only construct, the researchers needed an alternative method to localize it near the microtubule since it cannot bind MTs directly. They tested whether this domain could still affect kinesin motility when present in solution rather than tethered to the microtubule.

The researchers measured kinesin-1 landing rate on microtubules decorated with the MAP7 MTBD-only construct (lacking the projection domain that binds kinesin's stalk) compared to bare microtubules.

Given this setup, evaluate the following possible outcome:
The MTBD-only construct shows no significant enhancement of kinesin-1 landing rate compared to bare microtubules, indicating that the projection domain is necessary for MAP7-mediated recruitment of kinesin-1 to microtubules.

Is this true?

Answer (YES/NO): NO